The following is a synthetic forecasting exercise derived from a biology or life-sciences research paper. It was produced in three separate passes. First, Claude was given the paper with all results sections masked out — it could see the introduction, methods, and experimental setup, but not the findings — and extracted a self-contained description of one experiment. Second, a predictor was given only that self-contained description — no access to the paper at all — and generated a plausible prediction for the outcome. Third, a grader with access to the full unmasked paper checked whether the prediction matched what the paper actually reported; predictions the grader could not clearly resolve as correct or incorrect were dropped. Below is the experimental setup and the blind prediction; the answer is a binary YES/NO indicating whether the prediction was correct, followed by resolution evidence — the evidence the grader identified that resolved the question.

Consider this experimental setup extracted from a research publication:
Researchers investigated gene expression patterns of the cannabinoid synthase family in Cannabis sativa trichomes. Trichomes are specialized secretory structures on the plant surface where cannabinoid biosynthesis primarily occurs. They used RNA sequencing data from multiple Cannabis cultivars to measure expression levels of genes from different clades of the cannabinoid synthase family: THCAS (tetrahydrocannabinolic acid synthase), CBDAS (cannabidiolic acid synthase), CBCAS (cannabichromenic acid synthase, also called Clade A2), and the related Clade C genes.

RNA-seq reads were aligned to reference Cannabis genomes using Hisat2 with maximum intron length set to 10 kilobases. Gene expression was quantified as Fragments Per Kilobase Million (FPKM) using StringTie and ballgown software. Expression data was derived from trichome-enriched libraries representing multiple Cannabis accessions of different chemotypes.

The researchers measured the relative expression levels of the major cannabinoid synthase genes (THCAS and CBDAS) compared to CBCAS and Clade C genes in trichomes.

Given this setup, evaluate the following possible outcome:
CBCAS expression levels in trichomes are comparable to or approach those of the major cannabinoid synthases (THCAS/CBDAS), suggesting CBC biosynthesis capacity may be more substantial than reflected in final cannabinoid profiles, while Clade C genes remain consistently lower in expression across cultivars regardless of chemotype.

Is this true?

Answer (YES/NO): NO